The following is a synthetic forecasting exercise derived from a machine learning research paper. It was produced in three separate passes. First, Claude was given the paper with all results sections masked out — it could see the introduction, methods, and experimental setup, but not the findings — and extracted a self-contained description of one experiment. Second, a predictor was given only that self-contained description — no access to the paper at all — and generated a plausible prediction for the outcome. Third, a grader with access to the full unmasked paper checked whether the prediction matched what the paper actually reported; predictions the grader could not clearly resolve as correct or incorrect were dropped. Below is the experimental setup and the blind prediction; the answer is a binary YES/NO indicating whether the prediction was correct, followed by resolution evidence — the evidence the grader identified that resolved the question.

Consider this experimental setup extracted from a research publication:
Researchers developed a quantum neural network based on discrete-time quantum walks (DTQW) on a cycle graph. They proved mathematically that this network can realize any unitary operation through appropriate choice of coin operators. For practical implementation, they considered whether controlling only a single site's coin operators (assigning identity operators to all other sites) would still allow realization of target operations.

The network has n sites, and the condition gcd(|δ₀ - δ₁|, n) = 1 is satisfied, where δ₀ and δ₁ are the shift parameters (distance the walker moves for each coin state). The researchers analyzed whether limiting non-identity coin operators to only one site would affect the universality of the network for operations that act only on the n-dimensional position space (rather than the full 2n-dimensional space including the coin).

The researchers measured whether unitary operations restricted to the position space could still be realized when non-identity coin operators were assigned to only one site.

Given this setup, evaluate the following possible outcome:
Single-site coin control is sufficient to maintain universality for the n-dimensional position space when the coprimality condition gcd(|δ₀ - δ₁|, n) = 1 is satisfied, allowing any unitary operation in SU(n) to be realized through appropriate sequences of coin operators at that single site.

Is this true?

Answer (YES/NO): YES